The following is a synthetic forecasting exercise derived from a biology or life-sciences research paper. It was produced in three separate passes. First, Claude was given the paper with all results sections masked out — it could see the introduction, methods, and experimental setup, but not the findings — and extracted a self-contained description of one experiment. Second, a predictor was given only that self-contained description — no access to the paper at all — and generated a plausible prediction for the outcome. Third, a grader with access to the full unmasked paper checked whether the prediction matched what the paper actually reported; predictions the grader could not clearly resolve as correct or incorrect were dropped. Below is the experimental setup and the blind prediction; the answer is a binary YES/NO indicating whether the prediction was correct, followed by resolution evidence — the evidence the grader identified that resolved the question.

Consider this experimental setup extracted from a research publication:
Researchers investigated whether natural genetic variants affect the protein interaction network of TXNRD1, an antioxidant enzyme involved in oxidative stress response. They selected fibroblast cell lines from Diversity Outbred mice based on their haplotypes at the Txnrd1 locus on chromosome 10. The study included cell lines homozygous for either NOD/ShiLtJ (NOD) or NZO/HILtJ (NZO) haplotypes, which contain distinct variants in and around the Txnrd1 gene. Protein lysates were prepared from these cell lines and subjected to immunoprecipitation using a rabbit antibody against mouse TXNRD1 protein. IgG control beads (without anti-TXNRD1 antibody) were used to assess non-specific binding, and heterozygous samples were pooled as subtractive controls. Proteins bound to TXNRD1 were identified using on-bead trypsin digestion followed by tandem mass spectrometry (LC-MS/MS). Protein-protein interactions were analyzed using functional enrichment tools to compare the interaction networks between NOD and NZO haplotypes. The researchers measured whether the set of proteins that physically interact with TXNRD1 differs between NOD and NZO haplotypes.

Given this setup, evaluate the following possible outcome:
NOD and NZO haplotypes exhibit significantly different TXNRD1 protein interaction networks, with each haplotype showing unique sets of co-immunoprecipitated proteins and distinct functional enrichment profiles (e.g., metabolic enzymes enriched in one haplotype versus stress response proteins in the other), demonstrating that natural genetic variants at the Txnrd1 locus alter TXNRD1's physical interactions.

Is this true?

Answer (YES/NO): NO